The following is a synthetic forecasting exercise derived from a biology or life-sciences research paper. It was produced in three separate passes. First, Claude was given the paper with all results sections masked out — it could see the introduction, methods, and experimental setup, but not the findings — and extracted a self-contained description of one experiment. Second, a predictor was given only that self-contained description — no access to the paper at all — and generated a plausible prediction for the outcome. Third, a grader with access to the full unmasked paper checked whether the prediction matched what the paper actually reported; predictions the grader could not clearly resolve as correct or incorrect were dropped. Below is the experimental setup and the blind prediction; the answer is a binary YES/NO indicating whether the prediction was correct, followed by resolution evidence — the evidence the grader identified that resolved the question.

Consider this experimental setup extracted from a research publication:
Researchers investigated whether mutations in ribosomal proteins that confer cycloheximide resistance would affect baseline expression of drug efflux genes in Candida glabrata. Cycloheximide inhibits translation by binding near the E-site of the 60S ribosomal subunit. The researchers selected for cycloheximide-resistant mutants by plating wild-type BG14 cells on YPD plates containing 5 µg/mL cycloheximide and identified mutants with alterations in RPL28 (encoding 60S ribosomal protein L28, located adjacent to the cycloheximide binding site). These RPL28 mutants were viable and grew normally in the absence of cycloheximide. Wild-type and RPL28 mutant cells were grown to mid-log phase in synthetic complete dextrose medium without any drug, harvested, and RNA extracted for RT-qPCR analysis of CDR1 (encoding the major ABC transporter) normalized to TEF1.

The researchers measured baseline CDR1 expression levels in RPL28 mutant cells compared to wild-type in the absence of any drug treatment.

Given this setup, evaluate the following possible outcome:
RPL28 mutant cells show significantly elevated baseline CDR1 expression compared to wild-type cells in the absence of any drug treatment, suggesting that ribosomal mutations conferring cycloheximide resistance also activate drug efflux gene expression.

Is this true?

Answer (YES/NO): NO